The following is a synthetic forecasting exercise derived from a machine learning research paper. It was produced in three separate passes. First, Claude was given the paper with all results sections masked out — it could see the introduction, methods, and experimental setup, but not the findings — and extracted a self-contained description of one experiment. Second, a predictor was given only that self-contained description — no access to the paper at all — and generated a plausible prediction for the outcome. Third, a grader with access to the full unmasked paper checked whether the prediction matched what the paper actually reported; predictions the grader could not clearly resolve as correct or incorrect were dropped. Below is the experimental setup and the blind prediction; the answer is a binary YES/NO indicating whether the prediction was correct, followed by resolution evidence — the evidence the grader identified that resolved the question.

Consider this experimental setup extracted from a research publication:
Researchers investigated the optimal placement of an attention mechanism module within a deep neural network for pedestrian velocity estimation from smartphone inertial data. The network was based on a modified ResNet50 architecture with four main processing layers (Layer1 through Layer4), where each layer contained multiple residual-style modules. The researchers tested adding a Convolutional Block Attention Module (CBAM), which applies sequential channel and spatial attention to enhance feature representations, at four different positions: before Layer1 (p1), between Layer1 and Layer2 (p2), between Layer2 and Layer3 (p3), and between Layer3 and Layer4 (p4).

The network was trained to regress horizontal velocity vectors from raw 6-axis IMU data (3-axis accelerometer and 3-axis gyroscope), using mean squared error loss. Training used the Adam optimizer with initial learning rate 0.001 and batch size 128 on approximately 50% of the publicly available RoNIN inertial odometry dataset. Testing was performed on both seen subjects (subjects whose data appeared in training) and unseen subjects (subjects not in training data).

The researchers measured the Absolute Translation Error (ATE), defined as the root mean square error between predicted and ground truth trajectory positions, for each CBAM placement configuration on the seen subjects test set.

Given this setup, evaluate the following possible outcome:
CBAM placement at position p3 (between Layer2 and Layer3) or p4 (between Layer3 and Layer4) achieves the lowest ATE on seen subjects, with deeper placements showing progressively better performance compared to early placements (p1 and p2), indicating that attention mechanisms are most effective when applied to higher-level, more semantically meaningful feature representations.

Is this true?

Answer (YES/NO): NO